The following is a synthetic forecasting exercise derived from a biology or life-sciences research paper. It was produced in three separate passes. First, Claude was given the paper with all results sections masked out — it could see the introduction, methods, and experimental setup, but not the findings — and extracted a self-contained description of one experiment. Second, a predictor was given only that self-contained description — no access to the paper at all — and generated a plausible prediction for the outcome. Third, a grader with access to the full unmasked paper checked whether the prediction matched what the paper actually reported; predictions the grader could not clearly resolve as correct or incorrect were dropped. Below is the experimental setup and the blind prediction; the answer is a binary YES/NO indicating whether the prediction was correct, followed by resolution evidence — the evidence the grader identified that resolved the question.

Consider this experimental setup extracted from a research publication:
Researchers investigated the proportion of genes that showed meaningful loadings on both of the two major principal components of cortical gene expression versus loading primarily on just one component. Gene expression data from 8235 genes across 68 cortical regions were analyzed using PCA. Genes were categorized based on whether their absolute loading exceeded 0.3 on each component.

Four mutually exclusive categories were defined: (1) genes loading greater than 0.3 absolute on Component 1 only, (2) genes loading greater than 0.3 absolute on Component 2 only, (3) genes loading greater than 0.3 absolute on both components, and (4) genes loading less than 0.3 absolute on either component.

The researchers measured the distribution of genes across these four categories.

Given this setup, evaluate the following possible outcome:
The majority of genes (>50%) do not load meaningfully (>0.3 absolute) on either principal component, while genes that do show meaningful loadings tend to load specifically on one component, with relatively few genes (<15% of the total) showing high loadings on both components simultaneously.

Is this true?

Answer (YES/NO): NO